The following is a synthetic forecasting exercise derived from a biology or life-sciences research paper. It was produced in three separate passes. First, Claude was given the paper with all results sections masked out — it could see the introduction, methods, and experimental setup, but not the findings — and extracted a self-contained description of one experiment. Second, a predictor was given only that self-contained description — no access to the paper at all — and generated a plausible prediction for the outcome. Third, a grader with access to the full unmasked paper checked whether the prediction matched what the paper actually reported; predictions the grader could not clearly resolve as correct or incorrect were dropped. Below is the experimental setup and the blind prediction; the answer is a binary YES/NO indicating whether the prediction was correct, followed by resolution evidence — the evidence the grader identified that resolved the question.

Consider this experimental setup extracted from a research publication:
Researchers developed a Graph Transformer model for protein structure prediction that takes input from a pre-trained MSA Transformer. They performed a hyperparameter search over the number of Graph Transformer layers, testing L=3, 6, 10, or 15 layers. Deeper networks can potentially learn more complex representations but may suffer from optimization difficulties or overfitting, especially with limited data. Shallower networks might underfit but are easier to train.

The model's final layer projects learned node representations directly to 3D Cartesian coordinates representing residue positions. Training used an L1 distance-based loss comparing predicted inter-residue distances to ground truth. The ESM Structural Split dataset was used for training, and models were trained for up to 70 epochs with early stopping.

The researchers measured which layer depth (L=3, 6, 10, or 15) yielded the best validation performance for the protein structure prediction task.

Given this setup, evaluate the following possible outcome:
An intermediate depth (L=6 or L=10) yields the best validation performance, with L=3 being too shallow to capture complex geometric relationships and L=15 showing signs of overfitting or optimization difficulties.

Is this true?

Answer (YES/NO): YES